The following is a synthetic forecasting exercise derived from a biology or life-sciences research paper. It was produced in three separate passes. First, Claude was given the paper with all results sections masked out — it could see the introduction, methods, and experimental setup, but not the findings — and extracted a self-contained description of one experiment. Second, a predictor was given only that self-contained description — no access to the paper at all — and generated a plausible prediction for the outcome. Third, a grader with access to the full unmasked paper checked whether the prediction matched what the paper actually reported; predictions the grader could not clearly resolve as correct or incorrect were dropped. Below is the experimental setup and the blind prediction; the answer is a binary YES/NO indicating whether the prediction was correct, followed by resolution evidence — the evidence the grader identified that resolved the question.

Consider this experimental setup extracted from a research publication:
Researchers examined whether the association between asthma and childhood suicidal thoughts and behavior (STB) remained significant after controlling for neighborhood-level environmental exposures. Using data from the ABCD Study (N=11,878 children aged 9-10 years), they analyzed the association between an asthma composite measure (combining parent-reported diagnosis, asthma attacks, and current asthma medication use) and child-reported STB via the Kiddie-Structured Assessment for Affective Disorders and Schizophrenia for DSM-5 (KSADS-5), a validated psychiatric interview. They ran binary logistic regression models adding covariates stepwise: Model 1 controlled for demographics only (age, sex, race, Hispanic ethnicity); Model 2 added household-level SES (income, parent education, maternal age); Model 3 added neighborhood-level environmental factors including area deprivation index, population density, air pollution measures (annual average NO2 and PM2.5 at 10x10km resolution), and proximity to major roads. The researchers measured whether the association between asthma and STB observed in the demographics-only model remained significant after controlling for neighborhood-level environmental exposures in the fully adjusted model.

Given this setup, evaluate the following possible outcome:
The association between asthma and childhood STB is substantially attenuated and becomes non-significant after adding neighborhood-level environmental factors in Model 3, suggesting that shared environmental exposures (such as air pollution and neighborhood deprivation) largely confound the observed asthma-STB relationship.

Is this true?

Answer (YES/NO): NO